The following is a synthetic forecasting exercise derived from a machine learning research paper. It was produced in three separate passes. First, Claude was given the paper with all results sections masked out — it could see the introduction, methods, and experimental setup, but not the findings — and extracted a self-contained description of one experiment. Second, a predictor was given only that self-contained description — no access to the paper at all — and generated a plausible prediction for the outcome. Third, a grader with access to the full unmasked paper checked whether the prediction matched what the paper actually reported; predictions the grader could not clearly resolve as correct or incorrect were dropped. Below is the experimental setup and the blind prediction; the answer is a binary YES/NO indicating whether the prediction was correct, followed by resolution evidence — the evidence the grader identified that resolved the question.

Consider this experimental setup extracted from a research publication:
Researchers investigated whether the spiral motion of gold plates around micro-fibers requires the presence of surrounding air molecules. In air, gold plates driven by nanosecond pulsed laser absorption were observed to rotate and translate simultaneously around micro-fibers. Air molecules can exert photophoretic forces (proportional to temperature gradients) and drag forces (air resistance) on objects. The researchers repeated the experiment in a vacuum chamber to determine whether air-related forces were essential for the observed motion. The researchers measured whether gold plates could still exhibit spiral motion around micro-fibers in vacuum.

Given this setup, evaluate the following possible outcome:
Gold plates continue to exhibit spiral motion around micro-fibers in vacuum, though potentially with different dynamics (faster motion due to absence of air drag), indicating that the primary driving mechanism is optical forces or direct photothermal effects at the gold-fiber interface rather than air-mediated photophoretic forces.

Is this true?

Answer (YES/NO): NO